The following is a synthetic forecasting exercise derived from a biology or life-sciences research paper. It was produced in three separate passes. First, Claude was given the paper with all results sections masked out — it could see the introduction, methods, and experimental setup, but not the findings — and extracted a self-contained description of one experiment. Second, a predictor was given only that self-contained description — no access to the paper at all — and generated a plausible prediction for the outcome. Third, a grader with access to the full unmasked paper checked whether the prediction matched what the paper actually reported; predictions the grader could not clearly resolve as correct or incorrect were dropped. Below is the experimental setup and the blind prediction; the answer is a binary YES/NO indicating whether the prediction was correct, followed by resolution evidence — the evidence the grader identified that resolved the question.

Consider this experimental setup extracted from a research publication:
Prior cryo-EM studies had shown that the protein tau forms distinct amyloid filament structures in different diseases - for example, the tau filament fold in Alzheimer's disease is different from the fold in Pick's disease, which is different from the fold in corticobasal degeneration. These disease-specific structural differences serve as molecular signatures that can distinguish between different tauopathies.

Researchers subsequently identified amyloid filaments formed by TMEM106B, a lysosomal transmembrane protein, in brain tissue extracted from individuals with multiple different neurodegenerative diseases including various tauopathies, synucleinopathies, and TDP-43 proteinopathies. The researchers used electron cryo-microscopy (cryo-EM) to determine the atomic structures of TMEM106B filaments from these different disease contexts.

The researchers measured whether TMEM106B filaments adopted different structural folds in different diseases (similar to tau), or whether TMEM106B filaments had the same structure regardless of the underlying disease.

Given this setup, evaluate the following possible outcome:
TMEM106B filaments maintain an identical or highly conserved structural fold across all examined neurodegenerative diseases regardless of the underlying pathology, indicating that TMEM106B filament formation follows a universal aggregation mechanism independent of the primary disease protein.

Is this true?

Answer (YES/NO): NO